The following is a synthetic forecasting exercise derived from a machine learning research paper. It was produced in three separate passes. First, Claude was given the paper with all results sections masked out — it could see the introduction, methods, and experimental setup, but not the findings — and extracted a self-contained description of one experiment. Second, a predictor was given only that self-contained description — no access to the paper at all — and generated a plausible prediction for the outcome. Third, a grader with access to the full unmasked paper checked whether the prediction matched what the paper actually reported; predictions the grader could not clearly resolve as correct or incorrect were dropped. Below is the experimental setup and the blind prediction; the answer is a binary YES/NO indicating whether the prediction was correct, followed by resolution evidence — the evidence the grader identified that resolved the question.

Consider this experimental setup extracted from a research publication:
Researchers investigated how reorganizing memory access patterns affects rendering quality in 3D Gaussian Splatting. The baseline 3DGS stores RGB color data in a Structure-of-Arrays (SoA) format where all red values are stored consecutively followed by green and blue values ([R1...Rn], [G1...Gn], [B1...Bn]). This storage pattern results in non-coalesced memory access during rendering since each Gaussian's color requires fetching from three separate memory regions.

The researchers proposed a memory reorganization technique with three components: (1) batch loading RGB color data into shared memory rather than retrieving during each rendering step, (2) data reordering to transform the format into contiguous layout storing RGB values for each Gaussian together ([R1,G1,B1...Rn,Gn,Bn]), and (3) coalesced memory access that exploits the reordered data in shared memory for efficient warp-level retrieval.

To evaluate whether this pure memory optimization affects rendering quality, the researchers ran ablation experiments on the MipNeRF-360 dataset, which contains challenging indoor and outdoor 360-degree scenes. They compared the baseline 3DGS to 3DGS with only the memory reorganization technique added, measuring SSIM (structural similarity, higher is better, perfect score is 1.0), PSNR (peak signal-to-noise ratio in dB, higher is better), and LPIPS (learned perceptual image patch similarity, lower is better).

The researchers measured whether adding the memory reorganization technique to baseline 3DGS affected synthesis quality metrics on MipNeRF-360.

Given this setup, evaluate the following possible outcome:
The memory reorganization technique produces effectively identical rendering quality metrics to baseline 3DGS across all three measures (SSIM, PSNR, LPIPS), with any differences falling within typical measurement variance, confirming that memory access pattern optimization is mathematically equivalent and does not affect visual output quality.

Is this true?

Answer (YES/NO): YES